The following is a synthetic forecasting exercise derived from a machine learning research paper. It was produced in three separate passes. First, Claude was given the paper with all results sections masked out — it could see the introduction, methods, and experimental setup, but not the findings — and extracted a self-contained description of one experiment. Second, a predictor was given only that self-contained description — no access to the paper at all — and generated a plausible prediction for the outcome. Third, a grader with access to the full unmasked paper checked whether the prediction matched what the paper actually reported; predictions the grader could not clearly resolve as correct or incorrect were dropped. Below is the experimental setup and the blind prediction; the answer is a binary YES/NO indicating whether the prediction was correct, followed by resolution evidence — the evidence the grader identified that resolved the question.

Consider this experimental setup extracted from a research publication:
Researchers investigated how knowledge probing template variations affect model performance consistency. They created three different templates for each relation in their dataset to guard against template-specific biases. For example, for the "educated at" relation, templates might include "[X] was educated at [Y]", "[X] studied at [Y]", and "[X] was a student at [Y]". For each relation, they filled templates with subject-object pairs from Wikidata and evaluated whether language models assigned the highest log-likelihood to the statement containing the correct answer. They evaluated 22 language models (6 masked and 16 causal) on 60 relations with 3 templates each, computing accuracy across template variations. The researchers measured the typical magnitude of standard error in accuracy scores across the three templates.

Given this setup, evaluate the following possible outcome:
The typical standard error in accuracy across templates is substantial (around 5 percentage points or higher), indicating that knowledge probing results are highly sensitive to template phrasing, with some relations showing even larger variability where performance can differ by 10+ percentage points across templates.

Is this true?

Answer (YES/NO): NO